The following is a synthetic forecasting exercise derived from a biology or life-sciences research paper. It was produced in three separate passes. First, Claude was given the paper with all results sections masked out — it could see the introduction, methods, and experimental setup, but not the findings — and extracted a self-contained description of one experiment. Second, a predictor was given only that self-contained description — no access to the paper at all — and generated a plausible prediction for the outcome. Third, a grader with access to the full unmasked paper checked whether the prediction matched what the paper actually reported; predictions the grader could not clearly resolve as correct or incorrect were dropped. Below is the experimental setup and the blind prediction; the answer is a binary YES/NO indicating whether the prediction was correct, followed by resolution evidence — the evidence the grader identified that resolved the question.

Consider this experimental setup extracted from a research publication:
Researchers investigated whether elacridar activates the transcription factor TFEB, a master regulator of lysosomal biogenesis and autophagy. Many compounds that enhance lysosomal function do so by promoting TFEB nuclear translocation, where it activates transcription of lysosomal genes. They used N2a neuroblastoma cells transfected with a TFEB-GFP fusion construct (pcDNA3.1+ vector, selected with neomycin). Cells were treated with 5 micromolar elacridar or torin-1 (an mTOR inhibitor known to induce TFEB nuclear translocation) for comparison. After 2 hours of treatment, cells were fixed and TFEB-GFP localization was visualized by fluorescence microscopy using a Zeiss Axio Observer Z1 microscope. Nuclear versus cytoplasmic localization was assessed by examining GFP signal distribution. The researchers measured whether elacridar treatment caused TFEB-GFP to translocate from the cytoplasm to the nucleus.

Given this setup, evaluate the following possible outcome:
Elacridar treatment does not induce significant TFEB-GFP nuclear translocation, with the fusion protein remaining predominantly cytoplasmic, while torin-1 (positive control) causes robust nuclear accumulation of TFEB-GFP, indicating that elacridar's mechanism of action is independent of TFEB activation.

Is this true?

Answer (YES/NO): YES